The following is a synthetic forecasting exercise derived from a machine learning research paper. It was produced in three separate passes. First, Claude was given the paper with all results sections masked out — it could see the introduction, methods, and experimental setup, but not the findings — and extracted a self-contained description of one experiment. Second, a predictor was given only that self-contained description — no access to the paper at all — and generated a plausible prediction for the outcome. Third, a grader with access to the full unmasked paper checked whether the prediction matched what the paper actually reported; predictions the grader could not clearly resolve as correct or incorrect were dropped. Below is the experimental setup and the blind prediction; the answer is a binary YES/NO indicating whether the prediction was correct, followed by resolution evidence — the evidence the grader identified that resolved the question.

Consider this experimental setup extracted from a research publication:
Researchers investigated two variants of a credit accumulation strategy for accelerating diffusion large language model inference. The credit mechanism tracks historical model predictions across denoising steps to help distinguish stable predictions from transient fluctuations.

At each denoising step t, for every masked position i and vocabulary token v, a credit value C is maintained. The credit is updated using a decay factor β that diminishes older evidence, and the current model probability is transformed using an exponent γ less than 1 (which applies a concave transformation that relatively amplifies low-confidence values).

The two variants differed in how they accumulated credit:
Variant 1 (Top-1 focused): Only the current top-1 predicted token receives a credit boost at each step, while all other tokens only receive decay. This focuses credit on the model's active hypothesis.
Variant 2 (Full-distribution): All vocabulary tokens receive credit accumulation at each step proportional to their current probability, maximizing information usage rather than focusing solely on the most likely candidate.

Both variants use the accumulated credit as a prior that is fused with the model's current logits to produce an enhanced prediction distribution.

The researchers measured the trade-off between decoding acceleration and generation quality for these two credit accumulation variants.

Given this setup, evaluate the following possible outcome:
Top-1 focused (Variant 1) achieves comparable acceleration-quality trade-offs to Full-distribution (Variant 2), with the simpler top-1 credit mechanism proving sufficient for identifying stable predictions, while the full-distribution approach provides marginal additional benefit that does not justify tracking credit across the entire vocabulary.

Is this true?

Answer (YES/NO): NO